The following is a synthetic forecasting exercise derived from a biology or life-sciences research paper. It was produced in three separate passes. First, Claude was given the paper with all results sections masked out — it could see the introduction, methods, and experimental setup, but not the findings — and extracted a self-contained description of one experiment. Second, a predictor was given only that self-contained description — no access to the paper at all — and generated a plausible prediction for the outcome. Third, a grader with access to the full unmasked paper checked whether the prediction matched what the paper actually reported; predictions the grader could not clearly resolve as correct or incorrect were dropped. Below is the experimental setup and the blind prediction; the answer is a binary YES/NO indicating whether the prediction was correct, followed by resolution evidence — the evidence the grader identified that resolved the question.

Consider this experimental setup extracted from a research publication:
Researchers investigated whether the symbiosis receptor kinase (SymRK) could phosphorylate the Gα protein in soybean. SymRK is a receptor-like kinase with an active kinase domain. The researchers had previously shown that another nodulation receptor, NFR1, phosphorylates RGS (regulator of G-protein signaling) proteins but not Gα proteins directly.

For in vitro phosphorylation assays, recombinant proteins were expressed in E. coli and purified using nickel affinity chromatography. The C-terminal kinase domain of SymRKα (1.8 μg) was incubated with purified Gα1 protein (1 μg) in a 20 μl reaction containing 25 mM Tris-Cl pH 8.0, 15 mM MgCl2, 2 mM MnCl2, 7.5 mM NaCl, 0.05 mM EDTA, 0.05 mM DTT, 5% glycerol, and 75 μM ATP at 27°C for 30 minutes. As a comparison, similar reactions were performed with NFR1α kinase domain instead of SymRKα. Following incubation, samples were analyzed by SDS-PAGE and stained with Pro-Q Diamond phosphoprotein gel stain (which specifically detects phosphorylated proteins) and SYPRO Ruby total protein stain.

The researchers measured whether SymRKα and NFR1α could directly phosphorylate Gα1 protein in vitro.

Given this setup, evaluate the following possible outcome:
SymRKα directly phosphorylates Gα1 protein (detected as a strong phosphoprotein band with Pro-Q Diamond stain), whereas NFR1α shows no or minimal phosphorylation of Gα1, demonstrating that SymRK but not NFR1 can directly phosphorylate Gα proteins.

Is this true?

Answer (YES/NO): YES